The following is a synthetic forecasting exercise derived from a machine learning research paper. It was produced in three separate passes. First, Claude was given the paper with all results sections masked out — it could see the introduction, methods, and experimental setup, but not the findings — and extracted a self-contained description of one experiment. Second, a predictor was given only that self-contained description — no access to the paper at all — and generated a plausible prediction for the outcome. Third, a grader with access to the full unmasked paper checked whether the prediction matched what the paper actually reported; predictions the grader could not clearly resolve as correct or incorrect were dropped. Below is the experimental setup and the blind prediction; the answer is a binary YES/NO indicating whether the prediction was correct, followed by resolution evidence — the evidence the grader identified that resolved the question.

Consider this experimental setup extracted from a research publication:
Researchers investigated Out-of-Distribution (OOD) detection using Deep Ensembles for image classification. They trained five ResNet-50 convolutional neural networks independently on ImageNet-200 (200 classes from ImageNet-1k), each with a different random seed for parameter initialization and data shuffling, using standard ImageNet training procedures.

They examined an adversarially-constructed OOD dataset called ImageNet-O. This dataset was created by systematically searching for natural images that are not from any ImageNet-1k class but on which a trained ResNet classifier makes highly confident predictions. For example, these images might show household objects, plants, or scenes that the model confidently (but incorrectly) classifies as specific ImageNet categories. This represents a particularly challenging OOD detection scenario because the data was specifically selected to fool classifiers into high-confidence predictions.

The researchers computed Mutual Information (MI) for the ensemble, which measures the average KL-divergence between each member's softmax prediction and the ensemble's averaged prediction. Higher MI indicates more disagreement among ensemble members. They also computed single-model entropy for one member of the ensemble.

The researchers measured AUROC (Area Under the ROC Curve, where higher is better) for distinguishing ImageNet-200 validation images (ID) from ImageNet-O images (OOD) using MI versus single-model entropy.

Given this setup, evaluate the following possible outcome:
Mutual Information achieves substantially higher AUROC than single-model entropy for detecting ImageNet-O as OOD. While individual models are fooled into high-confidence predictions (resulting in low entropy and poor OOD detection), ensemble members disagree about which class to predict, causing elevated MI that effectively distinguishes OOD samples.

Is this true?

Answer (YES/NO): NO